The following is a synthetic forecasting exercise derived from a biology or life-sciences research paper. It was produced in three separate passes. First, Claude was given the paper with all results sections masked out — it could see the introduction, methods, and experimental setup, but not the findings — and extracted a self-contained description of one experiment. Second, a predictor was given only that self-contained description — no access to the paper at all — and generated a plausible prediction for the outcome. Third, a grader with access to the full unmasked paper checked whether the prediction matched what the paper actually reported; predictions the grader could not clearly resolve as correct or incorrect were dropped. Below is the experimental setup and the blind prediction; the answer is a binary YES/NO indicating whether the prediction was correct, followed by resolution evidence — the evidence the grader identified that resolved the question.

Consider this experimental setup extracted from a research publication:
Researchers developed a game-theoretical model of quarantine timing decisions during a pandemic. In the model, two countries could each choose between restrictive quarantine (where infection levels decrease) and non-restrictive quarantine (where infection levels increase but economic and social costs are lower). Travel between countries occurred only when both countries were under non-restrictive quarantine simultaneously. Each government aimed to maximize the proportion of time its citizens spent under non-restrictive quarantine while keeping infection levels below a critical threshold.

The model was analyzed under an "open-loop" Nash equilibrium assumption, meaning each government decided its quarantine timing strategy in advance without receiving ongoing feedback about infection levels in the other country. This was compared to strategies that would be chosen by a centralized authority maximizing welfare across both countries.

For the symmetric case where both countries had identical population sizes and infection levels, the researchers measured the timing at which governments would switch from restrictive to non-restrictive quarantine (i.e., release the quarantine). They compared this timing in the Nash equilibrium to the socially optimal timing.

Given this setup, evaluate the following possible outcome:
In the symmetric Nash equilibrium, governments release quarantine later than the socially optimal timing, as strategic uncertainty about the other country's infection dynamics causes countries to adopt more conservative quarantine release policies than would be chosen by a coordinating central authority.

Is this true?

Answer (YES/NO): NO